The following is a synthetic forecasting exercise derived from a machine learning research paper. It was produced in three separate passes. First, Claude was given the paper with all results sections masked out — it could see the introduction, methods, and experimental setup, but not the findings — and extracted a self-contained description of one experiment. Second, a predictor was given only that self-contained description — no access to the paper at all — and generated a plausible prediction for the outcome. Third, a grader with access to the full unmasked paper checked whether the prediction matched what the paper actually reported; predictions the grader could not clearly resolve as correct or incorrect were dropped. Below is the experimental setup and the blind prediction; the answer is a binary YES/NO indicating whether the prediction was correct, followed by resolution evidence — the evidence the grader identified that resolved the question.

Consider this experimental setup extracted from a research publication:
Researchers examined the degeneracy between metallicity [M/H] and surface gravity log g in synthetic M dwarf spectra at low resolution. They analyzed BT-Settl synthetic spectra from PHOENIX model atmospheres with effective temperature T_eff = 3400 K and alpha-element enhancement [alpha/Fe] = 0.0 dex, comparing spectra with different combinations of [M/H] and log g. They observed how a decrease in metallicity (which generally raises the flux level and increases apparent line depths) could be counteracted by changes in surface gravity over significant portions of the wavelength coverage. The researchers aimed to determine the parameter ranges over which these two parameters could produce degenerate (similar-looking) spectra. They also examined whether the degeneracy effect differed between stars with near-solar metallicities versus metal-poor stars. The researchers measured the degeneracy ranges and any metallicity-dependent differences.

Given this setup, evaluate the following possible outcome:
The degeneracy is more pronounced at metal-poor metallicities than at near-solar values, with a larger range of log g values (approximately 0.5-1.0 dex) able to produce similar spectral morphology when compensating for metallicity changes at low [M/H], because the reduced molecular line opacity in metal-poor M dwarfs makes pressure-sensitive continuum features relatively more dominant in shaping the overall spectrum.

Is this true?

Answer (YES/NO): NO